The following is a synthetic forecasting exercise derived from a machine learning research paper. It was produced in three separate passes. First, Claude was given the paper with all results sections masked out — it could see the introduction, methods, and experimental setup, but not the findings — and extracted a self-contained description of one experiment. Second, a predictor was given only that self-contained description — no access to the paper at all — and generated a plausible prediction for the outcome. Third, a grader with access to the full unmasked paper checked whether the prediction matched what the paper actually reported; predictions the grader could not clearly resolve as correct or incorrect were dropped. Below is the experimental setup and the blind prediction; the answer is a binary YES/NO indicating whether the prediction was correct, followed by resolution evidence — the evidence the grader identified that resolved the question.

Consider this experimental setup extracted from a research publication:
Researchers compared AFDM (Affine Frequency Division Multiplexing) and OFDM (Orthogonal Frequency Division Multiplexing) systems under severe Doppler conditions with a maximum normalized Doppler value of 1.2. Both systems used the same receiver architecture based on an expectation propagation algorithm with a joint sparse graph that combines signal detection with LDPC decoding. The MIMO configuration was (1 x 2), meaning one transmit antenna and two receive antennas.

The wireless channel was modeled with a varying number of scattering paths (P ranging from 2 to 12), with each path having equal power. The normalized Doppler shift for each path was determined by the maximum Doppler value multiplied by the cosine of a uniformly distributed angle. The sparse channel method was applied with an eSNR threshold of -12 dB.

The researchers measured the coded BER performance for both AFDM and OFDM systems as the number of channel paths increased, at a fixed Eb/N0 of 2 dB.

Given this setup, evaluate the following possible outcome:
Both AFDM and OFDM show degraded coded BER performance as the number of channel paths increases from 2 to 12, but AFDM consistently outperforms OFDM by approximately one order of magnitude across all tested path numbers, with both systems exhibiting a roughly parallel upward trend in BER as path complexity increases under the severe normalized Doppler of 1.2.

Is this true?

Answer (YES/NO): NO